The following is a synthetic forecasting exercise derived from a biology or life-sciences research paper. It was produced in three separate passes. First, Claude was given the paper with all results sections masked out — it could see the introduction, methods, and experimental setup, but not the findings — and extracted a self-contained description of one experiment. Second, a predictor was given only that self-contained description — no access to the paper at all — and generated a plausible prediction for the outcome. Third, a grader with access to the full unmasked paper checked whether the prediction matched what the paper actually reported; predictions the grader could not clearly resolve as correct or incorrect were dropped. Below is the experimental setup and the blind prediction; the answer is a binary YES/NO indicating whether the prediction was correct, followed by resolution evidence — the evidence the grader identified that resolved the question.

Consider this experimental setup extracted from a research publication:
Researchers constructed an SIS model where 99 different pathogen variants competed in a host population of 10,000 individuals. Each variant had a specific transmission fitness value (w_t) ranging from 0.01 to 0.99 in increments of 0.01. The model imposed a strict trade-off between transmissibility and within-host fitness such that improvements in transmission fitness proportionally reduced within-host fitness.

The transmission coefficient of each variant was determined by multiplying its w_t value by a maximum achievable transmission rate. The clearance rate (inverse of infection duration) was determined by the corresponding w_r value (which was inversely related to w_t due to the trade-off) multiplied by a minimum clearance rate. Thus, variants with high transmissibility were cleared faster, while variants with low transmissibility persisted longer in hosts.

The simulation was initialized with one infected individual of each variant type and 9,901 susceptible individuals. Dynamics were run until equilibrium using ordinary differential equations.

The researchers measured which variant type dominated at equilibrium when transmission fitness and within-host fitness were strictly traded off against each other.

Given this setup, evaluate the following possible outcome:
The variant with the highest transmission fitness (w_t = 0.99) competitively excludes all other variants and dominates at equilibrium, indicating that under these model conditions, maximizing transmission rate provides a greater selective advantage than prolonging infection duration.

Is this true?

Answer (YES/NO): NO